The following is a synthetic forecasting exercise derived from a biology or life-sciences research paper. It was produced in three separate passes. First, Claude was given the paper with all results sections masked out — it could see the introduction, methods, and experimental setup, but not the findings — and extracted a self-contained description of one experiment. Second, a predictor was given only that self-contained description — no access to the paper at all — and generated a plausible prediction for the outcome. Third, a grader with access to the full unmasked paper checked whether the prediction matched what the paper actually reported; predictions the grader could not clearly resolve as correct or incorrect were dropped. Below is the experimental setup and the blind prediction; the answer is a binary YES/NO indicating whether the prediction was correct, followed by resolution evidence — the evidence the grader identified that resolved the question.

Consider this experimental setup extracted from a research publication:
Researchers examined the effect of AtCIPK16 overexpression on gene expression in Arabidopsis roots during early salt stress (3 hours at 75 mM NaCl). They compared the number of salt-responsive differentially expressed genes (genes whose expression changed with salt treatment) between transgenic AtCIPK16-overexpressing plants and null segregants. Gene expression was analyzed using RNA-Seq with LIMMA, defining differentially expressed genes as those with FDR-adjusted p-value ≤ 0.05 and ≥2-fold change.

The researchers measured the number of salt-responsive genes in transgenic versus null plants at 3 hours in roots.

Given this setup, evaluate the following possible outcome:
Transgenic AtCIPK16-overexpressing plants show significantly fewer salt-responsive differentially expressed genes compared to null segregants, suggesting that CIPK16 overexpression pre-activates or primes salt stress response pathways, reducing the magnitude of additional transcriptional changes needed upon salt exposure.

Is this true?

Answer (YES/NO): NO